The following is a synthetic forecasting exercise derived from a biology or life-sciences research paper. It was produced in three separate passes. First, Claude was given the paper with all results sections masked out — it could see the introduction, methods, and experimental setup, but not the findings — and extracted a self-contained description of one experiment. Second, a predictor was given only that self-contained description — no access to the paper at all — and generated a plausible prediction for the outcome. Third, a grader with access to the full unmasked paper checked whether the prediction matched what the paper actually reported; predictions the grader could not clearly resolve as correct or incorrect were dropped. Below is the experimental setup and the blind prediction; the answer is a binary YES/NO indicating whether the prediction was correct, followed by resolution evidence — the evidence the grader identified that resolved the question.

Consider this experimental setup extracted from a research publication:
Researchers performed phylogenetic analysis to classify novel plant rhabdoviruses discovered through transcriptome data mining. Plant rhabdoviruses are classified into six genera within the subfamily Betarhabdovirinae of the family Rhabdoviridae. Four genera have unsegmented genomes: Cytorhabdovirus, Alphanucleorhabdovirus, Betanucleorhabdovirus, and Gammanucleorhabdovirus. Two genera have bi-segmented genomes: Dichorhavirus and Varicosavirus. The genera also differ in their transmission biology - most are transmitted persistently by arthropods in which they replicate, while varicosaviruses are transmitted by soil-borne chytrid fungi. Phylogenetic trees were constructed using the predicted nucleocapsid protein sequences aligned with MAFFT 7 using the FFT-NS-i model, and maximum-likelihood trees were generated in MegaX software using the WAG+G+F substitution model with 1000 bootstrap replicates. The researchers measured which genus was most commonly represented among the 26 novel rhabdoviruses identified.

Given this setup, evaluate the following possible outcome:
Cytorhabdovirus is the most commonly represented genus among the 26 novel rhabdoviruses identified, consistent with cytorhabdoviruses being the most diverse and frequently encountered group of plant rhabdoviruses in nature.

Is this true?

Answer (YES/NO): YES